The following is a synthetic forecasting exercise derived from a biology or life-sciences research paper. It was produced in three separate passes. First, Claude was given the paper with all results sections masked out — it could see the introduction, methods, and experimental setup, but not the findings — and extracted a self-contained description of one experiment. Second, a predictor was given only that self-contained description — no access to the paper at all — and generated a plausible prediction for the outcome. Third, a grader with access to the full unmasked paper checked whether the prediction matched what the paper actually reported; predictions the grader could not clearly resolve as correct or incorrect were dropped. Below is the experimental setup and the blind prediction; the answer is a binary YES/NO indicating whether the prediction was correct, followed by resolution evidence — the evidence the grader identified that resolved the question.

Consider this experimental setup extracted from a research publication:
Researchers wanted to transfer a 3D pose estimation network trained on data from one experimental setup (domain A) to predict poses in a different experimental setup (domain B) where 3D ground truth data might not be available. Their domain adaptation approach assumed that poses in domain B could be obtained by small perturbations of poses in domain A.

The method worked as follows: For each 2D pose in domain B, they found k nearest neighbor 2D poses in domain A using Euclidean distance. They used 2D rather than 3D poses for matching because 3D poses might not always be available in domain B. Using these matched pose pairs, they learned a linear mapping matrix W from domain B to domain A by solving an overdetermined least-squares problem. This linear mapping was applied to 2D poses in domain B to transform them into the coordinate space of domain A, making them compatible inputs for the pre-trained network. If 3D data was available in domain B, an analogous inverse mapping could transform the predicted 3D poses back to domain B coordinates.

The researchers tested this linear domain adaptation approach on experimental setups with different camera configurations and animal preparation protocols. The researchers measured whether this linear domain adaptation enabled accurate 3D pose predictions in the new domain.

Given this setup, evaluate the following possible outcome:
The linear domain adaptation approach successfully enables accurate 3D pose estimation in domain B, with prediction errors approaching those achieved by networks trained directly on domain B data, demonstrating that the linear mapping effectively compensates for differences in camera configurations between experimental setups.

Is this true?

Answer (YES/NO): NO